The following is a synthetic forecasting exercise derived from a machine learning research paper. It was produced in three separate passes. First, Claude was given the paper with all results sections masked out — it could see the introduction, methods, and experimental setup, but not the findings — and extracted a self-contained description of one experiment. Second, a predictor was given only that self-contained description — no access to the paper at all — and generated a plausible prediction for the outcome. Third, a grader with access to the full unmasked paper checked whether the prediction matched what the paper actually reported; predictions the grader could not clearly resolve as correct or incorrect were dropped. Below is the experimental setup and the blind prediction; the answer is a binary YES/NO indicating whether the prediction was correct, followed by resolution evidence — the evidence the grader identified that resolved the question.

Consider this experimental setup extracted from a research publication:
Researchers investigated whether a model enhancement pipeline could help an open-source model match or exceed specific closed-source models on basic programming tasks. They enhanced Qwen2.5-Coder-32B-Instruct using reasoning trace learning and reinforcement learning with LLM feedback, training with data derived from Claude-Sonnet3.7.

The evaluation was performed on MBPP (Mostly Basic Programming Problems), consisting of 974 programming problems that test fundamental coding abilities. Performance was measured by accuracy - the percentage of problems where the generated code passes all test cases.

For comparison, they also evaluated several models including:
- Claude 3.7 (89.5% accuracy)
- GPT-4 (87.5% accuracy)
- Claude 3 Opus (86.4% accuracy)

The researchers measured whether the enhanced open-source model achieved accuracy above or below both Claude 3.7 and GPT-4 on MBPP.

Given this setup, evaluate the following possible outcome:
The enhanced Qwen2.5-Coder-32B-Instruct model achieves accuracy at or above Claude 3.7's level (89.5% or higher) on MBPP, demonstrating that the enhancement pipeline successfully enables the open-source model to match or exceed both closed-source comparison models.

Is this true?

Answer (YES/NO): YES